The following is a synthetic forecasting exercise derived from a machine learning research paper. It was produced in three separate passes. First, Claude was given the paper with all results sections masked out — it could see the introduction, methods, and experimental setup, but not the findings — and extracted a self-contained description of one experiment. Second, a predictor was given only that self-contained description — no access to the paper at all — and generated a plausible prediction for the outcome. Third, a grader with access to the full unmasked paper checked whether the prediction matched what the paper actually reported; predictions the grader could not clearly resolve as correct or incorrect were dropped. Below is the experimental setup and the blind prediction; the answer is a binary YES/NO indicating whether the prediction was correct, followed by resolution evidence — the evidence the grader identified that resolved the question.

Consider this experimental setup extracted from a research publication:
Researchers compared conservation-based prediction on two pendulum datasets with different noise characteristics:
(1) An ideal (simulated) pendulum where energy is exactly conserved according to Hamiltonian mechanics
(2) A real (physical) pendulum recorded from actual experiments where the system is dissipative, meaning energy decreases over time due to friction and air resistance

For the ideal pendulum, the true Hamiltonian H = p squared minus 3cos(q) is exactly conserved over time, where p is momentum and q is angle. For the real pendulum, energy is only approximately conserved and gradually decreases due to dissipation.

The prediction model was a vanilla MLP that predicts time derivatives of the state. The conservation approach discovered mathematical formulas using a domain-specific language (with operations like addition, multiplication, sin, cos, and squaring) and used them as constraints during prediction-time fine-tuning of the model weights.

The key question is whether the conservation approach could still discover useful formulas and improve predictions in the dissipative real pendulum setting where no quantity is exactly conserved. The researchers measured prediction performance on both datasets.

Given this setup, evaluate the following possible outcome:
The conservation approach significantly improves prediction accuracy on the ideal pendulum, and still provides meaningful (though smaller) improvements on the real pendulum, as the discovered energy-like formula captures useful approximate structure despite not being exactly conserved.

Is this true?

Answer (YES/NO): NO